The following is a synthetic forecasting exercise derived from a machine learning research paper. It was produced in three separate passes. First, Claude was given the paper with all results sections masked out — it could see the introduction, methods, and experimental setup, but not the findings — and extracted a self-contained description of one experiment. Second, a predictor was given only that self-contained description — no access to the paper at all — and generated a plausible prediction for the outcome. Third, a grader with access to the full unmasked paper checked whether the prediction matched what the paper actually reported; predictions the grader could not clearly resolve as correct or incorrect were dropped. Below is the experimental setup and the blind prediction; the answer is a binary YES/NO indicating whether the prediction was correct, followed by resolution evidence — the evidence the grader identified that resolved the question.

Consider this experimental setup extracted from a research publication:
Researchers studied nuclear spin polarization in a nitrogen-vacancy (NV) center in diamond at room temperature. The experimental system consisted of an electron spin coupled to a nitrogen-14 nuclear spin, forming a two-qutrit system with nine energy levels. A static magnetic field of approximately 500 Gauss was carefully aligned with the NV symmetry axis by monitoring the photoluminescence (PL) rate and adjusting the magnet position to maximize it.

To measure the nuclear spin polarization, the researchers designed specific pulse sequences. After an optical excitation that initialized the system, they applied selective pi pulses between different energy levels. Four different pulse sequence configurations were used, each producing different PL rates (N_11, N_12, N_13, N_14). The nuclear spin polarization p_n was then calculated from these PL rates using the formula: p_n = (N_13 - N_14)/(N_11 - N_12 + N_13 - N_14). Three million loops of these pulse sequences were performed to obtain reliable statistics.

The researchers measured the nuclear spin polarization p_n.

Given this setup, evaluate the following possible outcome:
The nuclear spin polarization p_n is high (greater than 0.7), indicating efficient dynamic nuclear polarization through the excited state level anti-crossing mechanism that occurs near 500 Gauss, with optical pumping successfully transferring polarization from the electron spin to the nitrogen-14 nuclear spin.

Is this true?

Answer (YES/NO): YES